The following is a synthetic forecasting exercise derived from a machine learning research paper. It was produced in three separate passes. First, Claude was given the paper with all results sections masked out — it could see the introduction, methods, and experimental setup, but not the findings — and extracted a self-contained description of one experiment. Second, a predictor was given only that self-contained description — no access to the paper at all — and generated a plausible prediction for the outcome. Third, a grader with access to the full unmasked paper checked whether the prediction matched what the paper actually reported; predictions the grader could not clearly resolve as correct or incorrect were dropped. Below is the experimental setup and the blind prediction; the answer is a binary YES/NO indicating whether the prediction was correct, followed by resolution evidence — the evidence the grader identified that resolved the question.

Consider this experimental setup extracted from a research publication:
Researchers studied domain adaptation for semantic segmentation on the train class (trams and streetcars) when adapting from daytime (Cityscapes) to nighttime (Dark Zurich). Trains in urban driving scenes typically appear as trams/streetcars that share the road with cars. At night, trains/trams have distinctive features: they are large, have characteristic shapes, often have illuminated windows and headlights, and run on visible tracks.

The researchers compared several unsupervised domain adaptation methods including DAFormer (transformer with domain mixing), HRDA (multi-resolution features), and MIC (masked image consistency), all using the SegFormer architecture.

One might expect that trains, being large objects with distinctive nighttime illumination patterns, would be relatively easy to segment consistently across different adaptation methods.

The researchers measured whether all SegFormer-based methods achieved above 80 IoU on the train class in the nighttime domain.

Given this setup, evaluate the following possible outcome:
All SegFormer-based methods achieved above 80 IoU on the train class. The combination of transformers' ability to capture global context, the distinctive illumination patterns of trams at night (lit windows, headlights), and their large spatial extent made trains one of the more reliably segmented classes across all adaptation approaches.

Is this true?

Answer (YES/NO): YES